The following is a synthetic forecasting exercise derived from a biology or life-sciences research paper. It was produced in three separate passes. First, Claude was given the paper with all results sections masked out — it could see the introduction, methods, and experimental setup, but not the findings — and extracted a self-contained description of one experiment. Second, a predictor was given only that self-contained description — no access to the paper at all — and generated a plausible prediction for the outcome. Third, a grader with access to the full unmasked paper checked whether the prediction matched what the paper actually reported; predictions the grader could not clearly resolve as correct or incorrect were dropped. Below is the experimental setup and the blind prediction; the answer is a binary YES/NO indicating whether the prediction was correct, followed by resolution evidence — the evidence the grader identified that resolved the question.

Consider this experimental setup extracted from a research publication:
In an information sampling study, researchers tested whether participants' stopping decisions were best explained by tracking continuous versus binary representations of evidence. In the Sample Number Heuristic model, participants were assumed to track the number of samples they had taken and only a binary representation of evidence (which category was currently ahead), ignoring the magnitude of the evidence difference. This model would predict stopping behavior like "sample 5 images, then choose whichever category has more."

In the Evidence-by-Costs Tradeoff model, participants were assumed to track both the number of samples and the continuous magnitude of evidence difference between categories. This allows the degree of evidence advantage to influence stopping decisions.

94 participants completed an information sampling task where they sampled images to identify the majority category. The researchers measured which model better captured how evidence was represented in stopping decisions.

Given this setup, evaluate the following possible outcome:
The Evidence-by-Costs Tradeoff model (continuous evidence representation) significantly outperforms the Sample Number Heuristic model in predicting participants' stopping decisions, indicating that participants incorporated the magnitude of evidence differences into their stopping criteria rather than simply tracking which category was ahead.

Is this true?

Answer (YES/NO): YES